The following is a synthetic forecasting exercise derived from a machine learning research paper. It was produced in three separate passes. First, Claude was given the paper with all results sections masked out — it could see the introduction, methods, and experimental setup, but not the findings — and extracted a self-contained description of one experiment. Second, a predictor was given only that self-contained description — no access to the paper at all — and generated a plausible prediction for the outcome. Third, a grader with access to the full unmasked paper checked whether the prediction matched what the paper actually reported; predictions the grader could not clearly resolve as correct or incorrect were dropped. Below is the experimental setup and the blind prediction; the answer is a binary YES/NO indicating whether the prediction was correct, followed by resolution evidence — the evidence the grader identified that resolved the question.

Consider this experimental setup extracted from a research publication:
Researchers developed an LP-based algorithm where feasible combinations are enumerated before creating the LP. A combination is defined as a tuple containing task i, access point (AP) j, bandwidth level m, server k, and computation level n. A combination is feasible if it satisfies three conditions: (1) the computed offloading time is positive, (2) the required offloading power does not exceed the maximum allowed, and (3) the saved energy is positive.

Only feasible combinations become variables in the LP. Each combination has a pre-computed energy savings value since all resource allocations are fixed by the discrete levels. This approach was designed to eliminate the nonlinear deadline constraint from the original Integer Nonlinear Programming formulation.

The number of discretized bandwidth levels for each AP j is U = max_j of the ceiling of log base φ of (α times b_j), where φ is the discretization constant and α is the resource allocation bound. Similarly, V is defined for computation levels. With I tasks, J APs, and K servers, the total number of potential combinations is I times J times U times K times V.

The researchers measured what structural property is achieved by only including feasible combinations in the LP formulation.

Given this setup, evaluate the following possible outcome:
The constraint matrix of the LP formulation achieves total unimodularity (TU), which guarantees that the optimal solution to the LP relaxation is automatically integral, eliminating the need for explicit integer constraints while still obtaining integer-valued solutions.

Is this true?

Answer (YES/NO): NO